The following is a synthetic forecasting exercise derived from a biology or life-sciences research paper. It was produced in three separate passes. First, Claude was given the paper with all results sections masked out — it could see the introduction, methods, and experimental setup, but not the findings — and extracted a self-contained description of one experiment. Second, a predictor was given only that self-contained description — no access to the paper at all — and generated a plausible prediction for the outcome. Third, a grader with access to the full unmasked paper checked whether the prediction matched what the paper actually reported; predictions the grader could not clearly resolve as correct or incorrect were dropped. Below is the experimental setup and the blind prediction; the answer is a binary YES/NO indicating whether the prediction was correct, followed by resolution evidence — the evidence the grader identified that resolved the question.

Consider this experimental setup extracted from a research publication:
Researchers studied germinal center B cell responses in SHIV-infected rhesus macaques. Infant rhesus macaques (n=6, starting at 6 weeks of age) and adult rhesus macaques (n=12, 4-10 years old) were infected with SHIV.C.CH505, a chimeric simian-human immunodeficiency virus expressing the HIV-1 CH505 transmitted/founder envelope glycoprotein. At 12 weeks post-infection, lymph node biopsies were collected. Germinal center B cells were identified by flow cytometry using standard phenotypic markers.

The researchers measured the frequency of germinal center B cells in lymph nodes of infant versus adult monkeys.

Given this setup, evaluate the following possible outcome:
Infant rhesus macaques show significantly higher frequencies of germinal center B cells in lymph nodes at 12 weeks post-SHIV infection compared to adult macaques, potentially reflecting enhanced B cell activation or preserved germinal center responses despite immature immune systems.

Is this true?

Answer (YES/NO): YES